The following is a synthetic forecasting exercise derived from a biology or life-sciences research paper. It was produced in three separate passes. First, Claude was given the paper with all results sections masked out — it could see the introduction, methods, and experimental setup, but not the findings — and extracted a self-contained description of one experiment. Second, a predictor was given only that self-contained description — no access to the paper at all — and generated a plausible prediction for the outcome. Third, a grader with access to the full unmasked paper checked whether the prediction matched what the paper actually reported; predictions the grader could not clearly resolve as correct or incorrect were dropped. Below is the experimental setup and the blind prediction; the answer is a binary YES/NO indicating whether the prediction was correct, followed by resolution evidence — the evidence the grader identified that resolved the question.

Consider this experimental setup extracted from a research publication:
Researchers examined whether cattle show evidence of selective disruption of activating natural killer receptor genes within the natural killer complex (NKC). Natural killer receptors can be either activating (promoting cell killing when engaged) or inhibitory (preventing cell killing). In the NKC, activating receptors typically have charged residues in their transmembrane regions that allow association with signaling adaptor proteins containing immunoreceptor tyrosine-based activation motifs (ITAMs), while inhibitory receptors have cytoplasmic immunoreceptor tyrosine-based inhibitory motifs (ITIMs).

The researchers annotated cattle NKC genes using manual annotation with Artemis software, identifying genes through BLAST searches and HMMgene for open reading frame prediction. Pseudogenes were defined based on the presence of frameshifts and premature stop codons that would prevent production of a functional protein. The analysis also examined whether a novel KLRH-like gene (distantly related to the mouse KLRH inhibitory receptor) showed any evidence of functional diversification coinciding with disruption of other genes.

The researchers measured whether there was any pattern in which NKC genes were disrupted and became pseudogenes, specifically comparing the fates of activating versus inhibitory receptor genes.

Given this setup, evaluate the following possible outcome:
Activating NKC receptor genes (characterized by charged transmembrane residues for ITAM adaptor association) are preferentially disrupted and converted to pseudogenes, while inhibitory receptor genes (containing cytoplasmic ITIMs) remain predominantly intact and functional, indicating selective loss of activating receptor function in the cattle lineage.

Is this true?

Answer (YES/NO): YES